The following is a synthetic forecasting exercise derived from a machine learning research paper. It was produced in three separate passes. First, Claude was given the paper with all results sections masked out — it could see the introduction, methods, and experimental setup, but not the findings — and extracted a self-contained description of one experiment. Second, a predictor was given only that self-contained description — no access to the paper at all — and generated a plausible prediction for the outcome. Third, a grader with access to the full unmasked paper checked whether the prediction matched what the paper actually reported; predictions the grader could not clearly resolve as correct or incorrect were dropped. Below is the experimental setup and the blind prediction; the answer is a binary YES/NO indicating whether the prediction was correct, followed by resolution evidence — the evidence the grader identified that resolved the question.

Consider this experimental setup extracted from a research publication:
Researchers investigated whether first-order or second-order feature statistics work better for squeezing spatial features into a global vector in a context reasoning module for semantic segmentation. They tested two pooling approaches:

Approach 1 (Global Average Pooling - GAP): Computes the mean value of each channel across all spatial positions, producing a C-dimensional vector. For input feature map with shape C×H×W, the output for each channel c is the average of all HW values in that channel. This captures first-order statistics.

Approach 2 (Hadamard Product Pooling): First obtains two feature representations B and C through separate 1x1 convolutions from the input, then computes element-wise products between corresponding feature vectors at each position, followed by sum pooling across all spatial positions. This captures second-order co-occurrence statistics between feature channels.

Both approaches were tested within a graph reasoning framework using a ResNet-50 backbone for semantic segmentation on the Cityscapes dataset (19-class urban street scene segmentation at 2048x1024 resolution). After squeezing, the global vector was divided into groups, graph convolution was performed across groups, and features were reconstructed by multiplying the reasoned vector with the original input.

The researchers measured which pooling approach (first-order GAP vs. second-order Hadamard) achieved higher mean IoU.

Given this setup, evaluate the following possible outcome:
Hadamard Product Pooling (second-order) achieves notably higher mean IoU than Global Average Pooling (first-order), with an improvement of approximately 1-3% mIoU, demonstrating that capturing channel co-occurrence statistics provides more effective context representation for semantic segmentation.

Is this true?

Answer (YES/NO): NO